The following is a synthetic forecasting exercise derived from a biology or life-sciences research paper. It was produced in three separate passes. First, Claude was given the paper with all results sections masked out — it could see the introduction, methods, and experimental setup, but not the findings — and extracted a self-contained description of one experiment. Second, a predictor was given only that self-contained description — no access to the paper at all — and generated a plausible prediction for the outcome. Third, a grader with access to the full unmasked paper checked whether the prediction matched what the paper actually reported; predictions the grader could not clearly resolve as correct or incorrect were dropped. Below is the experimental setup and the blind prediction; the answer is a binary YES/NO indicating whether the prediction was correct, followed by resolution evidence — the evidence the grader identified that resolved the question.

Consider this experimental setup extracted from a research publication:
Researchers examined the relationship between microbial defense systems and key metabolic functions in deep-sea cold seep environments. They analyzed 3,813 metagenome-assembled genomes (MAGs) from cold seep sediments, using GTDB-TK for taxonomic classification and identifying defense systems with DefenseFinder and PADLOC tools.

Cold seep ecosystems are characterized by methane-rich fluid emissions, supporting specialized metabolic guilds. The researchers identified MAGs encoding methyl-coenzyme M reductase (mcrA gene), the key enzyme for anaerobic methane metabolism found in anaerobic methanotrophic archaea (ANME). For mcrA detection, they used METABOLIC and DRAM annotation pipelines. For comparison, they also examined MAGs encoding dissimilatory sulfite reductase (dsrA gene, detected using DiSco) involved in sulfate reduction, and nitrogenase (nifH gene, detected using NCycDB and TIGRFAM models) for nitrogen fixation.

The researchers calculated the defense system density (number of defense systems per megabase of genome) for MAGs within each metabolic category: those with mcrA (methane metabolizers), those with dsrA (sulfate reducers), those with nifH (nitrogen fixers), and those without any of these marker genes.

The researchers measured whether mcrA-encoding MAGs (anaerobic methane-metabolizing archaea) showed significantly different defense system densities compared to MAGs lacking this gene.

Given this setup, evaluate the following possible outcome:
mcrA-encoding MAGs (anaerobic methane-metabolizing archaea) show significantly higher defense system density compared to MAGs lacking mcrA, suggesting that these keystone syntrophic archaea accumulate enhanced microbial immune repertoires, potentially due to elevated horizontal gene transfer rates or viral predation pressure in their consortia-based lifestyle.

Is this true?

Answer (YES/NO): NO